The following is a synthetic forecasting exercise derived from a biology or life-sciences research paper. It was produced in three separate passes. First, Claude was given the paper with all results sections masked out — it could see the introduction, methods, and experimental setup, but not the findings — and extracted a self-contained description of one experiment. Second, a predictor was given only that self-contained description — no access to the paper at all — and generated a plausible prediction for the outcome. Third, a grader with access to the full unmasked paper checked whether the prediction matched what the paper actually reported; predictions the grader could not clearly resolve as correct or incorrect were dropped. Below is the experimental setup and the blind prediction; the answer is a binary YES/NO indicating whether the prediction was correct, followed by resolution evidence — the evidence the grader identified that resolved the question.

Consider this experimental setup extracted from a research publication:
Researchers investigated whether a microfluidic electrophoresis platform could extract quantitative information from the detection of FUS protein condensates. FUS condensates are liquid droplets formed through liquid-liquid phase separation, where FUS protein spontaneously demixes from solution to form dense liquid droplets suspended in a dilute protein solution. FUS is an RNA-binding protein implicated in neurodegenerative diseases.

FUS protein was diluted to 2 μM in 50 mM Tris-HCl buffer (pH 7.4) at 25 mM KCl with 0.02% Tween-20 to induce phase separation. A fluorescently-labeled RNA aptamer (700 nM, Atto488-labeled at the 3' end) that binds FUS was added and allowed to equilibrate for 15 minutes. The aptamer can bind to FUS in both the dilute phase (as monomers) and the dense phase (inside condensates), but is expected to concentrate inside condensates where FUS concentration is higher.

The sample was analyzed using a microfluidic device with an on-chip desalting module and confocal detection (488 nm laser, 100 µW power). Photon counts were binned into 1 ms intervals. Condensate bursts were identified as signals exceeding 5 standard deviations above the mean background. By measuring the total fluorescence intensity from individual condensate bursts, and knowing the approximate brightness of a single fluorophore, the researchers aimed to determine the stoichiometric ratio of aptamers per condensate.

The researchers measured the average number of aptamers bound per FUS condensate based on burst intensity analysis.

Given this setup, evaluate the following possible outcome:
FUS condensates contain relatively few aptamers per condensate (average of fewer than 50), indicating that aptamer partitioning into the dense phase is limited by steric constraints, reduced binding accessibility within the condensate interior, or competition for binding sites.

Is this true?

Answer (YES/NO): NO